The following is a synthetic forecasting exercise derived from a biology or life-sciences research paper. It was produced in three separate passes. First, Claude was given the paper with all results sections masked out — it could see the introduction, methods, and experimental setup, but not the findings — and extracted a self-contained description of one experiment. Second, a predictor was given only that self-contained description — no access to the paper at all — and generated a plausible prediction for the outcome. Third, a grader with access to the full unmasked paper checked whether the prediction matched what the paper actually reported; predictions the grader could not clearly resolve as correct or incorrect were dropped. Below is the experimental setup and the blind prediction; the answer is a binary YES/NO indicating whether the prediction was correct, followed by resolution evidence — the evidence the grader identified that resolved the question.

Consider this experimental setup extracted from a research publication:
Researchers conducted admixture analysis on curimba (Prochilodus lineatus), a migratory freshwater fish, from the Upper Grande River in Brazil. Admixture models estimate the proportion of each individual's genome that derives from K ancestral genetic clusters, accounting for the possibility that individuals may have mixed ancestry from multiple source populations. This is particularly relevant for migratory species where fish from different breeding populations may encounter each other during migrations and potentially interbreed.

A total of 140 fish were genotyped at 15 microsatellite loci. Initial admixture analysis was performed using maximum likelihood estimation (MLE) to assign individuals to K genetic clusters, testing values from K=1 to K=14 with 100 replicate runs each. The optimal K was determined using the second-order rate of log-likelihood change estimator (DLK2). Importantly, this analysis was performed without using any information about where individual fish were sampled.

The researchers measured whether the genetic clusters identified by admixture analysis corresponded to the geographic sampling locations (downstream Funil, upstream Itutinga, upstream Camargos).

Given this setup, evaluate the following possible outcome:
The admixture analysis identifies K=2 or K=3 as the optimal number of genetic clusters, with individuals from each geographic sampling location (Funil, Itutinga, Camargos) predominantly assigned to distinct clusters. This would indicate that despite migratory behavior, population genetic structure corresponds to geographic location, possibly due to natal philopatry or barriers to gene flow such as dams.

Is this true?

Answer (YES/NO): NO